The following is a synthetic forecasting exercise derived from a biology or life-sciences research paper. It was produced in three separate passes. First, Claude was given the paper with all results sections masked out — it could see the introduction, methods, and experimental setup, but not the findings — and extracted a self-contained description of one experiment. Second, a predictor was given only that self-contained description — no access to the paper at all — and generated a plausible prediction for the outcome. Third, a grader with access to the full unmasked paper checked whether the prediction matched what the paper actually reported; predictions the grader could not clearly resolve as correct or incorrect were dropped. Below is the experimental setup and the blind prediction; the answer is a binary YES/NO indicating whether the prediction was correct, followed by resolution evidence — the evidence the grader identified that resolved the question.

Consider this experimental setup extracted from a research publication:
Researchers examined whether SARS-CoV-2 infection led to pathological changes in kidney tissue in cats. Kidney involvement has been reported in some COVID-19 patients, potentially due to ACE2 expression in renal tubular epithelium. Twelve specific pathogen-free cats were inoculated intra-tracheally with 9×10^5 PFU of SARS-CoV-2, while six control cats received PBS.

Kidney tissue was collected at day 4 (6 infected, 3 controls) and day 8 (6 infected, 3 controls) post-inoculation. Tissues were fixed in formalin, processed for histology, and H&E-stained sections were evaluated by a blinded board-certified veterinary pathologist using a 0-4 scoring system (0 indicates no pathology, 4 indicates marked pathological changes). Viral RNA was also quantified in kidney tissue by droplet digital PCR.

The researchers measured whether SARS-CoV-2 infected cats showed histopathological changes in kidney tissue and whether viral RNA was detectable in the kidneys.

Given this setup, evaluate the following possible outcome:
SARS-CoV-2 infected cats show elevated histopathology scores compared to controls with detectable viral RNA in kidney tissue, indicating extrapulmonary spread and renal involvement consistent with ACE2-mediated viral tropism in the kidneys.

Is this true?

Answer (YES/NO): NO